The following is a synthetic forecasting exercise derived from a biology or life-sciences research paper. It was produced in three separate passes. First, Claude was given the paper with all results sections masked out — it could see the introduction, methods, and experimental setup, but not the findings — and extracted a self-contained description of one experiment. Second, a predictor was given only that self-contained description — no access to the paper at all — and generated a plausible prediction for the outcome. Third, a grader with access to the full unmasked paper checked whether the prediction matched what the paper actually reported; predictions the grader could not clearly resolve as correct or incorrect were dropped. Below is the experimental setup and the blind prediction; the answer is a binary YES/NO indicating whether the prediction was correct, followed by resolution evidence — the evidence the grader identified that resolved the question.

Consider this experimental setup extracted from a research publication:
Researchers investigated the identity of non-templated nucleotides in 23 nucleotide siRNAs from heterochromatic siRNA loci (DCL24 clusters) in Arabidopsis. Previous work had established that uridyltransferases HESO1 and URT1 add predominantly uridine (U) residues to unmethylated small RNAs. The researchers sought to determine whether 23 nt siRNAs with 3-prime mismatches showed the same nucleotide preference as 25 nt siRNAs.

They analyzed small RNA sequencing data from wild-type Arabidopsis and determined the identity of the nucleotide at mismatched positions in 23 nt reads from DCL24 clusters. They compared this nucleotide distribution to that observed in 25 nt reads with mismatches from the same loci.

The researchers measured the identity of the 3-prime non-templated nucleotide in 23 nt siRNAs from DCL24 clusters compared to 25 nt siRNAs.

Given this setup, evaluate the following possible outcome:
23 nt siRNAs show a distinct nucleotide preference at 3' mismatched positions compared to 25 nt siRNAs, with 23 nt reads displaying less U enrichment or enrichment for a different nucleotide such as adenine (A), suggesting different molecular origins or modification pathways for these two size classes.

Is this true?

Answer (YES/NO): YES